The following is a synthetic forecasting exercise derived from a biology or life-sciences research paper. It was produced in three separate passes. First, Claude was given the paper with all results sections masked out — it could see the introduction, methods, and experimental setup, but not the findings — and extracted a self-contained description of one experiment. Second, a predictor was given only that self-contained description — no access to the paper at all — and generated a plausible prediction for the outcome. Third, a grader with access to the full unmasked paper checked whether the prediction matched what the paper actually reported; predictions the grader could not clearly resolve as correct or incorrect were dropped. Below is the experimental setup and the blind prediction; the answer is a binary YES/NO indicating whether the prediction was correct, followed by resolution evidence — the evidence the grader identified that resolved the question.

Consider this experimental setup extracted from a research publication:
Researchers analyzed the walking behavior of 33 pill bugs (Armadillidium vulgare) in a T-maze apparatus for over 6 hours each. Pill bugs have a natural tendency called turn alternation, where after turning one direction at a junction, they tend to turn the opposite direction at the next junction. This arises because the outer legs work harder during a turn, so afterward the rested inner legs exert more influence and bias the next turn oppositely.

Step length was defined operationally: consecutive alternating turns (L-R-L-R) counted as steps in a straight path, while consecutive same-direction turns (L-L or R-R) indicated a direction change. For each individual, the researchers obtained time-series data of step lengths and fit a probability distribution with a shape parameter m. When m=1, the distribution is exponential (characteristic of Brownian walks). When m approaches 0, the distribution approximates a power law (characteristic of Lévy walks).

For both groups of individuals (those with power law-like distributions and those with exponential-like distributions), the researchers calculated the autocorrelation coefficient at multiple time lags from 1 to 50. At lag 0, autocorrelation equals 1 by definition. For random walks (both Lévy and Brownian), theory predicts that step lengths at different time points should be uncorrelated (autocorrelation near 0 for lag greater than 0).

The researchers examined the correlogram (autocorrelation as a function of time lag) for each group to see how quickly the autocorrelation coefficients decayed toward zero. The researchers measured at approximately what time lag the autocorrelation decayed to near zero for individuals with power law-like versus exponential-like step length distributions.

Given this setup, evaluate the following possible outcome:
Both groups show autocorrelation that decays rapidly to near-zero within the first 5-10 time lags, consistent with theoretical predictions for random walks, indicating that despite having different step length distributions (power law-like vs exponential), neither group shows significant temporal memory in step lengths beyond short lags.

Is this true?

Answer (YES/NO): NO